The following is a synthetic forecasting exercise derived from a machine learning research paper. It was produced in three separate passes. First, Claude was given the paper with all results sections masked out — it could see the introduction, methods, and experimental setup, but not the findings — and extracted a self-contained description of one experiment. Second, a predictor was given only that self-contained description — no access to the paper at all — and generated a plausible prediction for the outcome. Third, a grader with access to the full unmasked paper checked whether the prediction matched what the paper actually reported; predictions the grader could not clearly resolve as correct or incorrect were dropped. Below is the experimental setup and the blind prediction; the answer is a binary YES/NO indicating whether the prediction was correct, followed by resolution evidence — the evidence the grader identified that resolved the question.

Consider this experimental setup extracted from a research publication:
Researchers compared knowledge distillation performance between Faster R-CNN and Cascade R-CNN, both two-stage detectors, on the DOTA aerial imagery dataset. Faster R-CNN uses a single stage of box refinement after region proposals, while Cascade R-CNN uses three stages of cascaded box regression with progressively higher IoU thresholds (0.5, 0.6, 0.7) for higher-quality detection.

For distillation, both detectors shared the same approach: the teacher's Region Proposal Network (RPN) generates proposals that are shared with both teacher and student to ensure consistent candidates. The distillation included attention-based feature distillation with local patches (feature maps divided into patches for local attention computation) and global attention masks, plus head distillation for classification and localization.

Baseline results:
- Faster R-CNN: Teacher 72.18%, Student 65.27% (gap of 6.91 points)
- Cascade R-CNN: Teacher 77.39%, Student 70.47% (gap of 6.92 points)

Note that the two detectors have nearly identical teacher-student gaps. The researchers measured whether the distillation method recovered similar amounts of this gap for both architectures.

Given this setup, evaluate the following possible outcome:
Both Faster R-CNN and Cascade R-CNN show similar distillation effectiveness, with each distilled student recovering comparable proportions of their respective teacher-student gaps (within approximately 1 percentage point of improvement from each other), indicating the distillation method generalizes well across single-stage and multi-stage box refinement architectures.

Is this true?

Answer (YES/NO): NO